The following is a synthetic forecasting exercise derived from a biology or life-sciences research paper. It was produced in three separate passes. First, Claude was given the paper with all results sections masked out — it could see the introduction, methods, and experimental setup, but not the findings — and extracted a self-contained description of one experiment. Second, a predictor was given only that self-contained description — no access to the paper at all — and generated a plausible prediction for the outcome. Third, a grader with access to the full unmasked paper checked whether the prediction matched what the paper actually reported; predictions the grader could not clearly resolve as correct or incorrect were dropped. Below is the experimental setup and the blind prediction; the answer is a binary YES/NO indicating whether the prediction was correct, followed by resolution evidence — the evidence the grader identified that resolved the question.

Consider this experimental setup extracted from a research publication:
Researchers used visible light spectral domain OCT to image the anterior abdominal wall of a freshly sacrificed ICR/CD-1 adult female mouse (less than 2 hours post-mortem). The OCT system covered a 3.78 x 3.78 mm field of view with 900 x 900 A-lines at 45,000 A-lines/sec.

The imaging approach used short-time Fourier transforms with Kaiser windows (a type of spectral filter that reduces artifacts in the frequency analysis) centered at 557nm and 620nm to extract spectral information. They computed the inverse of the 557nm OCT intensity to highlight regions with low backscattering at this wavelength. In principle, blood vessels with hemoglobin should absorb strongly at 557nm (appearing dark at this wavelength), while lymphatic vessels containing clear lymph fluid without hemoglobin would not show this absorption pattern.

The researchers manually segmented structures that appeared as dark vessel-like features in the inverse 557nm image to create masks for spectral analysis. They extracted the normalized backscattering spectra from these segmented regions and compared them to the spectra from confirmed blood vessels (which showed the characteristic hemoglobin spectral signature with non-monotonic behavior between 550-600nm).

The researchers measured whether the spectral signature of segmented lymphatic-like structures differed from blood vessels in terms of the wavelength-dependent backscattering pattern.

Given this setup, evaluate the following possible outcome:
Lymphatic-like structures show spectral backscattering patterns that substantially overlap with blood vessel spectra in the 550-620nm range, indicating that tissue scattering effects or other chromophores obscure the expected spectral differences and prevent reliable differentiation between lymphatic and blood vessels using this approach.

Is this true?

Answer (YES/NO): NO